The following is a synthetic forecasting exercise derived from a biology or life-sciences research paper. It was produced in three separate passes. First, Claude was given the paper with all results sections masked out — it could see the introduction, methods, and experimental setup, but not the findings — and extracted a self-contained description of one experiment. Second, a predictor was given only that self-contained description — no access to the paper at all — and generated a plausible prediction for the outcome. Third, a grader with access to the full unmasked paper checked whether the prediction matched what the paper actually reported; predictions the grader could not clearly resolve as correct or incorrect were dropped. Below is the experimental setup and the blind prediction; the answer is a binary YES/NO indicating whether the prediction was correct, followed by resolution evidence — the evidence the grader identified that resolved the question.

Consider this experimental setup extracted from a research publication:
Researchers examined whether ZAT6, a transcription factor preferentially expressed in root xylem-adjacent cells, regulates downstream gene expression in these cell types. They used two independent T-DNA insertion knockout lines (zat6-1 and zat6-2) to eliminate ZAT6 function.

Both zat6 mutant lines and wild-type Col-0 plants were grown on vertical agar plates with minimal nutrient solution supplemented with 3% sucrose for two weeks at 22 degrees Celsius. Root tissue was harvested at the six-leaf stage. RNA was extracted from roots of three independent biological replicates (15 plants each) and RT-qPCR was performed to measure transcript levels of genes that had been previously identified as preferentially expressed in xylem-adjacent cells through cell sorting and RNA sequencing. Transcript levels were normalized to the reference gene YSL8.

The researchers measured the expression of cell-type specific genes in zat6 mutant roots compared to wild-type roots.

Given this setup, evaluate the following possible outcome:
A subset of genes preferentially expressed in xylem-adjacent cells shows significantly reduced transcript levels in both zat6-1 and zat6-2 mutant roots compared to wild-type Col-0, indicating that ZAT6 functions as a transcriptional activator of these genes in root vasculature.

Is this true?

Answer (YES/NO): YES